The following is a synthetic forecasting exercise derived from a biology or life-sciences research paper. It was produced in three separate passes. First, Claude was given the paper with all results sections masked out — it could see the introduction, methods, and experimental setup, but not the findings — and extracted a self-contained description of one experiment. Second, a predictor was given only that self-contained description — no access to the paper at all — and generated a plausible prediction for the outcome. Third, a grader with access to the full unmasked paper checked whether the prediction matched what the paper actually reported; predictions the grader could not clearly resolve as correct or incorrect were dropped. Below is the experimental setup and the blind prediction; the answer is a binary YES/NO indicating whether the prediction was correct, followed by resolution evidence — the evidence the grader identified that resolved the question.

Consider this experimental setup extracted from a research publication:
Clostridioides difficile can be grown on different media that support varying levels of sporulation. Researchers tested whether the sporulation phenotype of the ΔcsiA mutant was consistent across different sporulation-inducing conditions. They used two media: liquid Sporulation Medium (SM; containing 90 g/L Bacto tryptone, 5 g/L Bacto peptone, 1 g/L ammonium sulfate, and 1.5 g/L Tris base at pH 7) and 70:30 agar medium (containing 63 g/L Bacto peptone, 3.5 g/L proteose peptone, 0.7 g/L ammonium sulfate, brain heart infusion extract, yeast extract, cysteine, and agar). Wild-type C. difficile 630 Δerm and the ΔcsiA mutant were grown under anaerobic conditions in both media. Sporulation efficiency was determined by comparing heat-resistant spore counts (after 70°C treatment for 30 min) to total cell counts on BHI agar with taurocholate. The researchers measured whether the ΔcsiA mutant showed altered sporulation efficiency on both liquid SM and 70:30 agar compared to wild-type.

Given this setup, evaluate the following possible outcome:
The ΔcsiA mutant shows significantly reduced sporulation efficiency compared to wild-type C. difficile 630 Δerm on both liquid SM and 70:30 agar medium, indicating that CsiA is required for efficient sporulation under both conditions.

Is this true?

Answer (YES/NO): NO